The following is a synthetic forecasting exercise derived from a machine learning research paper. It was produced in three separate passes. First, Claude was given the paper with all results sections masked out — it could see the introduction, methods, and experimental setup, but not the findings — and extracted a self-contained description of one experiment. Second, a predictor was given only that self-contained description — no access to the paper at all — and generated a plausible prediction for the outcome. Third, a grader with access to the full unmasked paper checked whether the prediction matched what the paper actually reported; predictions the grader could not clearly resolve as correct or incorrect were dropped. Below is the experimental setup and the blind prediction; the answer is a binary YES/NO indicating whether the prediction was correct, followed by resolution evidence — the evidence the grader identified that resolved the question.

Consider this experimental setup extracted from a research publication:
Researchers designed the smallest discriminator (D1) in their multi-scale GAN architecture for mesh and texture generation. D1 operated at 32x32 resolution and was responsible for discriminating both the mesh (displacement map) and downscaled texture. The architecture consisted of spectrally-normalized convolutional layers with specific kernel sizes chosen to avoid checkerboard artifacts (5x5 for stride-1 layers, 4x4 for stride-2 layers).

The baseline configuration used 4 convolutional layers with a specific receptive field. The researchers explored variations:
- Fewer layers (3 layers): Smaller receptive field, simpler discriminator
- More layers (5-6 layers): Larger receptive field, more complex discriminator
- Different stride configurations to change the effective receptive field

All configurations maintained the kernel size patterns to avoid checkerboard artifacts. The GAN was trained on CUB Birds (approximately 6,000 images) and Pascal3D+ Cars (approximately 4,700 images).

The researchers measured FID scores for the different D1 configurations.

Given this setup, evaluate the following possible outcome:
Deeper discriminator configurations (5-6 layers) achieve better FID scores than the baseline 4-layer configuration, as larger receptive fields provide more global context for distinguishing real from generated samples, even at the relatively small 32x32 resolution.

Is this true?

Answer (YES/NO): NO